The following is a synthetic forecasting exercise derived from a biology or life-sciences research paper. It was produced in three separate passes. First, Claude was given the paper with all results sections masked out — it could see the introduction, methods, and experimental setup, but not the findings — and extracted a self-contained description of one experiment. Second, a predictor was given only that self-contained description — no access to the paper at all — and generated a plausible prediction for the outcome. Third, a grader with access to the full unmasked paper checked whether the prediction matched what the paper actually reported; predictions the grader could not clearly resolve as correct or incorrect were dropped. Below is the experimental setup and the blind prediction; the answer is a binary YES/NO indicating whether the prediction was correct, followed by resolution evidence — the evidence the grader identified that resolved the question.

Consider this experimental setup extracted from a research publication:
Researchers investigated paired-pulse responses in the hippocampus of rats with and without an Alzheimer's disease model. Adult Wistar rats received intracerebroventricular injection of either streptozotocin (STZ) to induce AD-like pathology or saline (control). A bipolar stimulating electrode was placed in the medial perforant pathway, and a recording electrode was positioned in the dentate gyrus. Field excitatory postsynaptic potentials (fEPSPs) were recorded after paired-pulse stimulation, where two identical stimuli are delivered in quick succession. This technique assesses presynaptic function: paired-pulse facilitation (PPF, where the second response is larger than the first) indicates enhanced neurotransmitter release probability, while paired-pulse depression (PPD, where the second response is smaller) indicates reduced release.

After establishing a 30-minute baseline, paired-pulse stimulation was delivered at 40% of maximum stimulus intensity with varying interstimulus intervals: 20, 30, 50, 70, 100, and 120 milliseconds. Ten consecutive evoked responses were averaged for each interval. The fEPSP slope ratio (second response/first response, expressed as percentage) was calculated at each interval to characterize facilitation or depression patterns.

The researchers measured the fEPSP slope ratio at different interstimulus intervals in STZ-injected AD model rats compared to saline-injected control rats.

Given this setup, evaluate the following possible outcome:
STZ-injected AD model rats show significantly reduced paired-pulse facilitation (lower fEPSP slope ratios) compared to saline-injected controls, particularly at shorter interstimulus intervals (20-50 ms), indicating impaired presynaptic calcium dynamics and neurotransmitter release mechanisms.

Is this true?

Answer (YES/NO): YES